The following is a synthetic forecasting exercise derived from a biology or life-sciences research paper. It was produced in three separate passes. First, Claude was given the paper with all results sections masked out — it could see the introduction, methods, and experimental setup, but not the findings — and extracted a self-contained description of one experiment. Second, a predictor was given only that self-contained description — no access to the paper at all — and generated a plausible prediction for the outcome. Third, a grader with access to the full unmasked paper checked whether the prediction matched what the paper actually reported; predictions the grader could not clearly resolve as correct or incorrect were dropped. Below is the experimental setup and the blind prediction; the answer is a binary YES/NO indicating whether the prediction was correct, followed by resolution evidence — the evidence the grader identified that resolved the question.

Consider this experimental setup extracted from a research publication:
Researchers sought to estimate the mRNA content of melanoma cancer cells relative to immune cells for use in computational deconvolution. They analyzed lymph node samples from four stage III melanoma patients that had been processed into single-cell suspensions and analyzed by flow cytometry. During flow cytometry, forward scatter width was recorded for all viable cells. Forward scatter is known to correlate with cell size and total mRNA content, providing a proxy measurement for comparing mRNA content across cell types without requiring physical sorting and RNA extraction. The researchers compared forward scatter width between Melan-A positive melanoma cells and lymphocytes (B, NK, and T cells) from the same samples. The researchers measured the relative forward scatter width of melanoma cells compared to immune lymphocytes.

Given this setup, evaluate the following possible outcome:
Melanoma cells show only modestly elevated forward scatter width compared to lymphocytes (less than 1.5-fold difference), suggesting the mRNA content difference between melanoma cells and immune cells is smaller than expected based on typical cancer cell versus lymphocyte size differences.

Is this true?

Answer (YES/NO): NO